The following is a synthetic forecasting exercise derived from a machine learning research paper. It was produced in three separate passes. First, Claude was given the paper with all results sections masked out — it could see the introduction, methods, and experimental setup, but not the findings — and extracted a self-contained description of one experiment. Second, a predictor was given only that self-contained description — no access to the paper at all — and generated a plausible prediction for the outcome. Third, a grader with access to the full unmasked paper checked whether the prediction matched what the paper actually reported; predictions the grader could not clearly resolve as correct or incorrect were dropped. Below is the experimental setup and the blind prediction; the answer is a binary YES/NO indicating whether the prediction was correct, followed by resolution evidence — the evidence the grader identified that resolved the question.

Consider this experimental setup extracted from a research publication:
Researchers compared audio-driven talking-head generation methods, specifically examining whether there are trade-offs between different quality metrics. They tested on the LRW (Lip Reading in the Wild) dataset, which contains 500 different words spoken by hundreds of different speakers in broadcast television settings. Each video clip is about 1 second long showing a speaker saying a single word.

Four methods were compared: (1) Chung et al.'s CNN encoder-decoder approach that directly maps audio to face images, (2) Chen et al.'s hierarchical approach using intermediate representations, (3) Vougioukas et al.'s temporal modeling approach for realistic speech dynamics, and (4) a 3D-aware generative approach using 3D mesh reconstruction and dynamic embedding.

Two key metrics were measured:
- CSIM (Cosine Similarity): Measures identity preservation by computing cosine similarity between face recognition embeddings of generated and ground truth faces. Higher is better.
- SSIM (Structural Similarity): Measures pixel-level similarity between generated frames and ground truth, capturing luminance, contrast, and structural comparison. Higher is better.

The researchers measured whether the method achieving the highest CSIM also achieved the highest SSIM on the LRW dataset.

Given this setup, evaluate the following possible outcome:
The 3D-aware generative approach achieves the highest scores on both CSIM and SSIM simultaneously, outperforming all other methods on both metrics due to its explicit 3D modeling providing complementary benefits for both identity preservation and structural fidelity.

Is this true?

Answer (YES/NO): NO